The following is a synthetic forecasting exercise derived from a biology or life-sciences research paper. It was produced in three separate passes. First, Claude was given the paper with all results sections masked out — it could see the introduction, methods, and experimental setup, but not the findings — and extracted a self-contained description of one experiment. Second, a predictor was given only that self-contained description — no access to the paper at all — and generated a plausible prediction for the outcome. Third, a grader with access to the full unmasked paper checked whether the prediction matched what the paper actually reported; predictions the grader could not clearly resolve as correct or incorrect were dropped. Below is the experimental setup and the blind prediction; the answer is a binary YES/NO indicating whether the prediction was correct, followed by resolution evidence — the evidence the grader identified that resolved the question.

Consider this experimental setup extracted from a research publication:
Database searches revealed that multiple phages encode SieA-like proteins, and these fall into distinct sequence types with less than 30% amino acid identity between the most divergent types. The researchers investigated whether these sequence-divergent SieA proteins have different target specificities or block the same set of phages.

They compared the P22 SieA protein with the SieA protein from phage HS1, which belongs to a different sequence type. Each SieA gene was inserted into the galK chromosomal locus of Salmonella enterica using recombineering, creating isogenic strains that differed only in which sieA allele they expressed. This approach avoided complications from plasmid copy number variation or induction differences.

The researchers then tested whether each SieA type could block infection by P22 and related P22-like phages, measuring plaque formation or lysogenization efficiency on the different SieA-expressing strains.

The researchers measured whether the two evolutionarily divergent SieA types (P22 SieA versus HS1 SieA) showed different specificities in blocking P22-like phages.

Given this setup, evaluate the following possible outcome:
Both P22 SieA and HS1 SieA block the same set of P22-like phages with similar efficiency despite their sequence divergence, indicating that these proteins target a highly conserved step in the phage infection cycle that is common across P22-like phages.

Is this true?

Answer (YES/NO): YES